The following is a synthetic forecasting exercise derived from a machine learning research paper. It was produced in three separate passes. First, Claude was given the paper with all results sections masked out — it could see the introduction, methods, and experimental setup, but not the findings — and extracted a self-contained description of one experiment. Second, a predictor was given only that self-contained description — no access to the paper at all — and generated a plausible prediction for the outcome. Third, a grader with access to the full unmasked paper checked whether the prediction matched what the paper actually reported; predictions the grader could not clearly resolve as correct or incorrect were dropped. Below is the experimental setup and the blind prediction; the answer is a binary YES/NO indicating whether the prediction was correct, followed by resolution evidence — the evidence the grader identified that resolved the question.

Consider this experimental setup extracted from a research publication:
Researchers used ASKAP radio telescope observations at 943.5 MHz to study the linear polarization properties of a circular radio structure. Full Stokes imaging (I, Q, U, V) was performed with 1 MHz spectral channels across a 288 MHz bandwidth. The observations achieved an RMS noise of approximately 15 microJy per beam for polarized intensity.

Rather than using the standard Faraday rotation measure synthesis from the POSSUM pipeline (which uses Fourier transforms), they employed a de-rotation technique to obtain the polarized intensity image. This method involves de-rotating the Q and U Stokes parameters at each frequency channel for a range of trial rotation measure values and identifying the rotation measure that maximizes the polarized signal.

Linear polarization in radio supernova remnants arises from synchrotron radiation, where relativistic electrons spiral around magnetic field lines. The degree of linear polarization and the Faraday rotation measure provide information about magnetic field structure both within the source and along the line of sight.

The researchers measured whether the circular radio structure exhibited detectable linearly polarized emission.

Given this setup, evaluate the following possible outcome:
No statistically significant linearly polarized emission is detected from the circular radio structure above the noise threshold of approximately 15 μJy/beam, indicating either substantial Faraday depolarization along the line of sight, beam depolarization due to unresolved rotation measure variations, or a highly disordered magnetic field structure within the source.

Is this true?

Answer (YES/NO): YES